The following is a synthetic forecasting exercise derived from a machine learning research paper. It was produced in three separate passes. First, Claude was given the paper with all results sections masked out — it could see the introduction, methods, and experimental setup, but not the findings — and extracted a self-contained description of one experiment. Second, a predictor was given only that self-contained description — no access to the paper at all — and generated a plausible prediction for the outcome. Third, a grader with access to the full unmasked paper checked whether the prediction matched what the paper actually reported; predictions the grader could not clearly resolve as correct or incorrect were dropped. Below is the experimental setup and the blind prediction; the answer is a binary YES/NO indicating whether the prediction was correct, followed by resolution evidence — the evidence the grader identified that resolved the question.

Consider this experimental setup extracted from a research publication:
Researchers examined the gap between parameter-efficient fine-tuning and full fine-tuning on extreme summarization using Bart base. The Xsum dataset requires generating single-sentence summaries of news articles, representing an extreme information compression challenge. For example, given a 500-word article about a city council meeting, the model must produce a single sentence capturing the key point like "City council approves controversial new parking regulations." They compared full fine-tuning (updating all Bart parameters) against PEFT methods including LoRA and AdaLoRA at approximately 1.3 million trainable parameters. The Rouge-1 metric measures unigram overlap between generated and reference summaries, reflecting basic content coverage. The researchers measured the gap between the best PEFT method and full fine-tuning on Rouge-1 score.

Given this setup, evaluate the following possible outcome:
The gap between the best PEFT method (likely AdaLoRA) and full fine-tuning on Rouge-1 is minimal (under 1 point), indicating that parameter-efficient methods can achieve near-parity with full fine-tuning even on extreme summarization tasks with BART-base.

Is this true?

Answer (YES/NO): NO